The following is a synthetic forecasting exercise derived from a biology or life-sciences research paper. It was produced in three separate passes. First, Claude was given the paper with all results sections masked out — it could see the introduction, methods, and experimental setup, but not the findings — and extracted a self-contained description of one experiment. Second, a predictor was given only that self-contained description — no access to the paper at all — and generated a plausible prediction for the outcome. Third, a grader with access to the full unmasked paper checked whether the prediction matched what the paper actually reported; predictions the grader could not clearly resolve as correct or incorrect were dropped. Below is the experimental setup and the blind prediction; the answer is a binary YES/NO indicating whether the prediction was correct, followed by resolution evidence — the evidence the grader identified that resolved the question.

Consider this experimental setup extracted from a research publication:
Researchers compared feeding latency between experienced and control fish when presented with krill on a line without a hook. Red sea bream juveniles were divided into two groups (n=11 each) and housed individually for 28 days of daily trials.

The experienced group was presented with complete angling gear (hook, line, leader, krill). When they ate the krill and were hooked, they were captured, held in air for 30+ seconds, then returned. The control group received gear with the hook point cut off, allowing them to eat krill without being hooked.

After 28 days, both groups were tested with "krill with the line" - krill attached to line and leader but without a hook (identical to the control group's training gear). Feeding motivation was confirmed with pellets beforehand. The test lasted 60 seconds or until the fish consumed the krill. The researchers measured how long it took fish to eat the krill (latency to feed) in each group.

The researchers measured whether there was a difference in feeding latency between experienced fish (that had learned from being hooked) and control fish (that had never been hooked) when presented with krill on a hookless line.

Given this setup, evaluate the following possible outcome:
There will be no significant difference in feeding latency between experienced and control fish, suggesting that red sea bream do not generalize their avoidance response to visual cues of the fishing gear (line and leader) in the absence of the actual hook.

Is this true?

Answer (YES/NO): NO